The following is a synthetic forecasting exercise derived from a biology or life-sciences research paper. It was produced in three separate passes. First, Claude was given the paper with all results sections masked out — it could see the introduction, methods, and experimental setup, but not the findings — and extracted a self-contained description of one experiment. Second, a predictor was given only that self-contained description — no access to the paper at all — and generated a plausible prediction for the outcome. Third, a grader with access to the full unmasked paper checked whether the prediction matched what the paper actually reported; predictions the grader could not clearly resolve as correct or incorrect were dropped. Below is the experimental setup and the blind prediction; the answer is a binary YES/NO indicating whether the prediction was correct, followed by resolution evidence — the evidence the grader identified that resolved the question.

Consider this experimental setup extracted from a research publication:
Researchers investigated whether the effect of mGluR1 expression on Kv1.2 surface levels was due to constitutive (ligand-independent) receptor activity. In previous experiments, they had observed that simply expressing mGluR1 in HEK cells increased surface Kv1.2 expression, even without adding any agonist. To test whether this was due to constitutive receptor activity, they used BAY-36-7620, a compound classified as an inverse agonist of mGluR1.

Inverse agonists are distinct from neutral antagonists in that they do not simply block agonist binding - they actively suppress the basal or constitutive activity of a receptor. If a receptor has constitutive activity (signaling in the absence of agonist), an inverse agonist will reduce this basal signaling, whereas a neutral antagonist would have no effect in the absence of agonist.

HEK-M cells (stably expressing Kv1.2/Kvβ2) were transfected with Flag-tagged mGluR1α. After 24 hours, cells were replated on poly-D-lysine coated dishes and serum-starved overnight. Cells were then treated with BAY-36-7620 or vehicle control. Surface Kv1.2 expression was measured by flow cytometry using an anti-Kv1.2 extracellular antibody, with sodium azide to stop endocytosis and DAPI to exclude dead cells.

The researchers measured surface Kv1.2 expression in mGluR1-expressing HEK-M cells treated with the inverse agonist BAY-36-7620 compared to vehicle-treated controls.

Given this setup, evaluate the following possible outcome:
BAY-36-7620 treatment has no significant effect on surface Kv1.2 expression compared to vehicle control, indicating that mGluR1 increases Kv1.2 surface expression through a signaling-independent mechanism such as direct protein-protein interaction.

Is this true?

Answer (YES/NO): NO